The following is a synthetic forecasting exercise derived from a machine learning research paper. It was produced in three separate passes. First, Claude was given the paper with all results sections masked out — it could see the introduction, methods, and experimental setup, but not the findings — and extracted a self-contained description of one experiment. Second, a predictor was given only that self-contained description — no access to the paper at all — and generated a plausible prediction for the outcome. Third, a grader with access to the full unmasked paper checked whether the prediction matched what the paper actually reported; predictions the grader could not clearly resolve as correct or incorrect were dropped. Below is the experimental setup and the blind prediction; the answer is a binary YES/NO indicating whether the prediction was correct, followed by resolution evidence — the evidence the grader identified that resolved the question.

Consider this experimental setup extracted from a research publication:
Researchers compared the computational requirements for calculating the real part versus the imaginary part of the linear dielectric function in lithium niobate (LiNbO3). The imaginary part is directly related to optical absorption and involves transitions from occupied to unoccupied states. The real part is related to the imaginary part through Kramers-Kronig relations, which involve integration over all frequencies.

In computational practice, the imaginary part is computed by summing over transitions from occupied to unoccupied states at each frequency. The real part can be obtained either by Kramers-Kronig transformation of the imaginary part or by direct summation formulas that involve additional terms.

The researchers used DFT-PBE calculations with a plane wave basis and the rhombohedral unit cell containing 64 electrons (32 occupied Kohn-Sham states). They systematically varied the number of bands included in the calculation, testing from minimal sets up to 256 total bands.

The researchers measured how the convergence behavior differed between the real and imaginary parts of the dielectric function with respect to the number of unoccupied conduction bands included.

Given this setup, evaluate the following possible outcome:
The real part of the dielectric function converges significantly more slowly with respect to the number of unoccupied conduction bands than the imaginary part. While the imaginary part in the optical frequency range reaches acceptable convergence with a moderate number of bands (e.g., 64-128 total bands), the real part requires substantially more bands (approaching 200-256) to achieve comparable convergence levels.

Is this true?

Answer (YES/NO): YES